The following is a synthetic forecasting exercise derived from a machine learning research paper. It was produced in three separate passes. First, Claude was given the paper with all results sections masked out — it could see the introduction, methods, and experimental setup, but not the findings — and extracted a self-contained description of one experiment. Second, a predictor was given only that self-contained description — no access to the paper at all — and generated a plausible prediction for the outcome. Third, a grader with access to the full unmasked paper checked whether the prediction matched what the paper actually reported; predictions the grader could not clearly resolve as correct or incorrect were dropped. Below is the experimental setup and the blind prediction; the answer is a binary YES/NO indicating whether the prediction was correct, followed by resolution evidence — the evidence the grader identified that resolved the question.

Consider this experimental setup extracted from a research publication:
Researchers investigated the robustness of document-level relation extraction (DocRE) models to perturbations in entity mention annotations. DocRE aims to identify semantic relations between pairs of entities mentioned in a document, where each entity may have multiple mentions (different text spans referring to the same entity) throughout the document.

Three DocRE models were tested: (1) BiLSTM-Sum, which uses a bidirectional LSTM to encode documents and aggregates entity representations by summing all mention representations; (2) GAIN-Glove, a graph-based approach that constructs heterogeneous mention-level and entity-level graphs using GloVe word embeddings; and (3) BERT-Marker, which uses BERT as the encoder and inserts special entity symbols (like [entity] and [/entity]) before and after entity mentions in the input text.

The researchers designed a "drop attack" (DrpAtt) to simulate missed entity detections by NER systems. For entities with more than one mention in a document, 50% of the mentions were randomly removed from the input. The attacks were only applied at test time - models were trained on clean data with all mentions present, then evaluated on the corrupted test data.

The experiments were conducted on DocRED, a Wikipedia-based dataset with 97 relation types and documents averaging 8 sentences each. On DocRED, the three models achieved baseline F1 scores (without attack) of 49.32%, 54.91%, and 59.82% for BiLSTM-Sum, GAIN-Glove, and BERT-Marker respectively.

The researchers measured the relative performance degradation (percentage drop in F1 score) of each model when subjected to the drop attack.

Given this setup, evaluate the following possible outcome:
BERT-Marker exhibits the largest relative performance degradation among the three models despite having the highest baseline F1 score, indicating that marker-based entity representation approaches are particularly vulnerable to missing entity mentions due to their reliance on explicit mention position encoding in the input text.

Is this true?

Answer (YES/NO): YES